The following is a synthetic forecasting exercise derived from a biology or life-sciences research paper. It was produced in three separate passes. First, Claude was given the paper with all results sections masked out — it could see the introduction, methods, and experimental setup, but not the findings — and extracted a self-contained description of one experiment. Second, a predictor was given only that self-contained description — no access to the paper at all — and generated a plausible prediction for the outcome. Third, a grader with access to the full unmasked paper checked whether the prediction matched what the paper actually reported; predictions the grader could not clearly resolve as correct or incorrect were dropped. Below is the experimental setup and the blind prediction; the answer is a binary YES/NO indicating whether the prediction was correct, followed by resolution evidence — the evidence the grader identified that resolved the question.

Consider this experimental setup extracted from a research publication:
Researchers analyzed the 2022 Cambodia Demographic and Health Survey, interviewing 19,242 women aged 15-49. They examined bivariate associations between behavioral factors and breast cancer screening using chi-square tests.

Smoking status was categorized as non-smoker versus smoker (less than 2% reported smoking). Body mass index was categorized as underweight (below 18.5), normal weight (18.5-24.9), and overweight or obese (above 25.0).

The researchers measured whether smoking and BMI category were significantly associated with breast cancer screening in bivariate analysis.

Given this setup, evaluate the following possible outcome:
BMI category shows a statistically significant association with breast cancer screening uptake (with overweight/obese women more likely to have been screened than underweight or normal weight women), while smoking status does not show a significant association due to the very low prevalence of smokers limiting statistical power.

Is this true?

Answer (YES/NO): NO